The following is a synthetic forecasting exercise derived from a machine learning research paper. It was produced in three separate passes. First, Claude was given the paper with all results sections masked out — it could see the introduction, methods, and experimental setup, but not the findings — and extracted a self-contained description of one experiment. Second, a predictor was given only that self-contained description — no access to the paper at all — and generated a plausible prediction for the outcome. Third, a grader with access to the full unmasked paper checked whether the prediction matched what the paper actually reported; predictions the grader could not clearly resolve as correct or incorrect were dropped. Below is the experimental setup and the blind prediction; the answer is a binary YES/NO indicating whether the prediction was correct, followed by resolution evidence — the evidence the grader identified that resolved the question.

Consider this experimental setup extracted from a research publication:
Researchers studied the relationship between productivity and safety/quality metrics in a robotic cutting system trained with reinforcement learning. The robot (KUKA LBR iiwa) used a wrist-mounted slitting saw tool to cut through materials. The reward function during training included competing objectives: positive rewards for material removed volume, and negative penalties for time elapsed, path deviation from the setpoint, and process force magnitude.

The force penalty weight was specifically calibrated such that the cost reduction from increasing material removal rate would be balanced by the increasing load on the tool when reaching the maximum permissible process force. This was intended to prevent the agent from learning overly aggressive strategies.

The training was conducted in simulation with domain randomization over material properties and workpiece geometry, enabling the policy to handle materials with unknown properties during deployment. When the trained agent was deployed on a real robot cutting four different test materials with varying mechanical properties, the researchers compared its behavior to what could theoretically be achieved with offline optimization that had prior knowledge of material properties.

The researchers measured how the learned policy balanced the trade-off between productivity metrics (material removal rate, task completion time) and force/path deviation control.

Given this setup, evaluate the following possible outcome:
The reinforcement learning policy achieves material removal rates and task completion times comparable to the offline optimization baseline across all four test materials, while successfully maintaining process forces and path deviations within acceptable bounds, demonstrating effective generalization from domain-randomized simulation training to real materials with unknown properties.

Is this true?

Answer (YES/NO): NO